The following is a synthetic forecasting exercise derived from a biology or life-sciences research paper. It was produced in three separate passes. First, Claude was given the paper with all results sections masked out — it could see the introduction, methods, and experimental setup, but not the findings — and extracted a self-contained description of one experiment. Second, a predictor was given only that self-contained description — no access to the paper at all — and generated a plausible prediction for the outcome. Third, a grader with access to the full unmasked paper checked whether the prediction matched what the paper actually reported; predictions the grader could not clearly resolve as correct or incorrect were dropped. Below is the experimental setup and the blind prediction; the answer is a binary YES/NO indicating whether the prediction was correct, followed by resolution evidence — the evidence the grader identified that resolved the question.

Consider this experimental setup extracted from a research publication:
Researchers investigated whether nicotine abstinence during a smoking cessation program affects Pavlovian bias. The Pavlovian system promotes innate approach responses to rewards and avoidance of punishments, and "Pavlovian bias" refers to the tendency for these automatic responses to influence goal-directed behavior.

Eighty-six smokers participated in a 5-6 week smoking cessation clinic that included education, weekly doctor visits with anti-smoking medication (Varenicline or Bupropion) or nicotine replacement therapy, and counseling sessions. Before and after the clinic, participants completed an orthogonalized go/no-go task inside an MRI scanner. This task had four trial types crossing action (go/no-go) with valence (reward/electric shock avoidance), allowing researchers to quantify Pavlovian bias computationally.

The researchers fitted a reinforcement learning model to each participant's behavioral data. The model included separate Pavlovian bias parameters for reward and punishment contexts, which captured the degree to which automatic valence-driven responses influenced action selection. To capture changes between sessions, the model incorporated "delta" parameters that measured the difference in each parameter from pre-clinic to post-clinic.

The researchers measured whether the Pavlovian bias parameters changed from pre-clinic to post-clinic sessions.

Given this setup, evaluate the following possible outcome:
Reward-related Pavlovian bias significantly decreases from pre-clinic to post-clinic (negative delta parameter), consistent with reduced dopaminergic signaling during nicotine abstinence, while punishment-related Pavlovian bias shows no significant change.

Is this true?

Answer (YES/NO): NO